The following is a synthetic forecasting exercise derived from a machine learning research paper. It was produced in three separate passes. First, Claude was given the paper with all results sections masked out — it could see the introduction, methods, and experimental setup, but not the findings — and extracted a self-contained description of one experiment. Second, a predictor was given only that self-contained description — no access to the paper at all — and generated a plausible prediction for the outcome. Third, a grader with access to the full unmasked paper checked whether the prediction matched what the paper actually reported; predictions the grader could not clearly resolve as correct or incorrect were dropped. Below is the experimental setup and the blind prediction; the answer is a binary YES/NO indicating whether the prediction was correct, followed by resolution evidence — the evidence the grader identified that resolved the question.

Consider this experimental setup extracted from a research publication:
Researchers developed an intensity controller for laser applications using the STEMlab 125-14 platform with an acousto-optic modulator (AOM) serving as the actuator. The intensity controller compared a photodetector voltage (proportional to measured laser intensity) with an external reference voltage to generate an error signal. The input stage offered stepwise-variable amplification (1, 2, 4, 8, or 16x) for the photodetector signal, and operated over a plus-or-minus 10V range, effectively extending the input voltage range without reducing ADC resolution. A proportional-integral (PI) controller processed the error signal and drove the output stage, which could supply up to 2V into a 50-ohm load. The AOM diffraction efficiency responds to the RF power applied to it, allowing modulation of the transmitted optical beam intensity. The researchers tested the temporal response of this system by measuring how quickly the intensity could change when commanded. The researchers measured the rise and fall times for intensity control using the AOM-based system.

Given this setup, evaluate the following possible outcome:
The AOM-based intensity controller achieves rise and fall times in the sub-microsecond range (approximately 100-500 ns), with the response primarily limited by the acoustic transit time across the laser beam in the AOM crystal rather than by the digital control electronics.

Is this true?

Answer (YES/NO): NO